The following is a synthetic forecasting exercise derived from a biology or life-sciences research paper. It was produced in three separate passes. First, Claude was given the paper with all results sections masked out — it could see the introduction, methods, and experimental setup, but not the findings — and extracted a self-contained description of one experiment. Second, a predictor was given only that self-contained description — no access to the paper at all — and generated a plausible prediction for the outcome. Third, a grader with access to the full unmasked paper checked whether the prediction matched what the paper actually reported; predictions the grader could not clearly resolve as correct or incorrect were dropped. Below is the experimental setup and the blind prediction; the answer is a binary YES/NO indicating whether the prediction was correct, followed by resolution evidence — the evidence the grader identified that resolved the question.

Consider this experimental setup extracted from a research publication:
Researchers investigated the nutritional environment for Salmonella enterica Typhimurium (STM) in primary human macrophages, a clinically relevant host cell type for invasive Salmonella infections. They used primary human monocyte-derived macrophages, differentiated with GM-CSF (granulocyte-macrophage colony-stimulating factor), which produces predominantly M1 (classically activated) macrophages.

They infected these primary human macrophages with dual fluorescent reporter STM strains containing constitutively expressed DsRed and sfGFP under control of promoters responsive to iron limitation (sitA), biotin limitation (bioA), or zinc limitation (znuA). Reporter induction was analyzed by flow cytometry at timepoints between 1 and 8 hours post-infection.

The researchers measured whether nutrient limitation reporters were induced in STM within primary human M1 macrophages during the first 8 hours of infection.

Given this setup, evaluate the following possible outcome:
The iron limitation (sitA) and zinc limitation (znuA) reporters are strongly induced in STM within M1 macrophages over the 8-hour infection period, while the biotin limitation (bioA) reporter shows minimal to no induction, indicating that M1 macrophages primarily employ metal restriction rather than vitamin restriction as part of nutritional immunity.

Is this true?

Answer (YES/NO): NO